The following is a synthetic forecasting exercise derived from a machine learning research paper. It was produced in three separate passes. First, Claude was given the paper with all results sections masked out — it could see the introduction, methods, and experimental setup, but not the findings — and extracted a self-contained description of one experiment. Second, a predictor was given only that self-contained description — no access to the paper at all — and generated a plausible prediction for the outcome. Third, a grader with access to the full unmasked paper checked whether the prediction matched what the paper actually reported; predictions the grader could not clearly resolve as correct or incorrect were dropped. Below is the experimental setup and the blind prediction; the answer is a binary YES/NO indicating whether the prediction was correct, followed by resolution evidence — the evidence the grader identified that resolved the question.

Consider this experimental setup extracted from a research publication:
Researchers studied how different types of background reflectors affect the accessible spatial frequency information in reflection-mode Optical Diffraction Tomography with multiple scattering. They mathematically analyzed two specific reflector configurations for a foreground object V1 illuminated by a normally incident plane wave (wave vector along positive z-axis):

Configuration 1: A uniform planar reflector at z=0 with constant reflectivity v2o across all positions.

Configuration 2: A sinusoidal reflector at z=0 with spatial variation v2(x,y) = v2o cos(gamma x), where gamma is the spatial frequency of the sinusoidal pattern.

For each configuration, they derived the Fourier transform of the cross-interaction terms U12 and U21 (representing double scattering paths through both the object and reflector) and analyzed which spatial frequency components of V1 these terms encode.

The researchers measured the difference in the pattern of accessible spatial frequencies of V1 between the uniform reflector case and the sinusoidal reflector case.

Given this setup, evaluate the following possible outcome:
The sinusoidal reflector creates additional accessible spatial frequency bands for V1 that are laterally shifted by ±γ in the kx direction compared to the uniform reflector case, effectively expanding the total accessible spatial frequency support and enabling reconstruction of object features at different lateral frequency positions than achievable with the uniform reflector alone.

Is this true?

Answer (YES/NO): YES